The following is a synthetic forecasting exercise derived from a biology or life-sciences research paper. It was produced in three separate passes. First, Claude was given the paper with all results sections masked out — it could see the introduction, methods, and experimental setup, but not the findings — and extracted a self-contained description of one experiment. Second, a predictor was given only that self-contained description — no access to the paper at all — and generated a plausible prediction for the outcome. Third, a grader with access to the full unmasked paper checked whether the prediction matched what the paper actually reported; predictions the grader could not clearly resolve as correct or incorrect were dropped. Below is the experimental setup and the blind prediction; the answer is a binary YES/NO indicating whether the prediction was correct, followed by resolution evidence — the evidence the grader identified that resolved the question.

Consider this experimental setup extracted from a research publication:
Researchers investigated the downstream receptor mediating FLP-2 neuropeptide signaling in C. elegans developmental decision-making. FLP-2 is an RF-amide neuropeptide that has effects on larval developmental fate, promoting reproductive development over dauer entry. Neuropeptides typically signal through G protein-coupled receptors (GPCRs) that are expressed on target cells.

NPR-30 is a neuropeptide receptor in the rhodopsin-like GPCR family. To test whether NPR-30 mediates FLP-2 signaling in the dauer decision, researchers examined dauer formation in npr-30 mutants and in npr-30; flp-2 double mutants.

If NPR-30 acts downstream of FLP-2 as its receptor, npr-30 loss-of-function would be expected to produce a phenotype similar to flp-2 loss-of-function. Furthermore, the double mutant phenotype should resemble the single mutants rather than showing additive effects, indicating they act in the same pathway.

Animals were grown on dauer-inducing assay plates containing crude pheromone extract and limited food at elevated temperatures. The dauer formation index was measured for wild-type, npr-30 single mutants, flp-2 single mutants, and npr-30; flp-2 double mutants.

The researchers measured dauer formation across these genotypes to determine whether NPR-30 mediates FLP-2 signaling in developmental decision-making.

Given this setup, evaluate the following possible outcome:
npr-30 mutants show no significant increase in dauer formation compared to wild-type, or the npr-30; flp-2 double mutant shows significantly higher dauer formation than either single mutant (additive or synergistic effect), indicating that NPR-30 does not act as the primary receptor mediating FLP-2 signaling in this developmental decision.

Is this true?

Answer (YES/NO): NO